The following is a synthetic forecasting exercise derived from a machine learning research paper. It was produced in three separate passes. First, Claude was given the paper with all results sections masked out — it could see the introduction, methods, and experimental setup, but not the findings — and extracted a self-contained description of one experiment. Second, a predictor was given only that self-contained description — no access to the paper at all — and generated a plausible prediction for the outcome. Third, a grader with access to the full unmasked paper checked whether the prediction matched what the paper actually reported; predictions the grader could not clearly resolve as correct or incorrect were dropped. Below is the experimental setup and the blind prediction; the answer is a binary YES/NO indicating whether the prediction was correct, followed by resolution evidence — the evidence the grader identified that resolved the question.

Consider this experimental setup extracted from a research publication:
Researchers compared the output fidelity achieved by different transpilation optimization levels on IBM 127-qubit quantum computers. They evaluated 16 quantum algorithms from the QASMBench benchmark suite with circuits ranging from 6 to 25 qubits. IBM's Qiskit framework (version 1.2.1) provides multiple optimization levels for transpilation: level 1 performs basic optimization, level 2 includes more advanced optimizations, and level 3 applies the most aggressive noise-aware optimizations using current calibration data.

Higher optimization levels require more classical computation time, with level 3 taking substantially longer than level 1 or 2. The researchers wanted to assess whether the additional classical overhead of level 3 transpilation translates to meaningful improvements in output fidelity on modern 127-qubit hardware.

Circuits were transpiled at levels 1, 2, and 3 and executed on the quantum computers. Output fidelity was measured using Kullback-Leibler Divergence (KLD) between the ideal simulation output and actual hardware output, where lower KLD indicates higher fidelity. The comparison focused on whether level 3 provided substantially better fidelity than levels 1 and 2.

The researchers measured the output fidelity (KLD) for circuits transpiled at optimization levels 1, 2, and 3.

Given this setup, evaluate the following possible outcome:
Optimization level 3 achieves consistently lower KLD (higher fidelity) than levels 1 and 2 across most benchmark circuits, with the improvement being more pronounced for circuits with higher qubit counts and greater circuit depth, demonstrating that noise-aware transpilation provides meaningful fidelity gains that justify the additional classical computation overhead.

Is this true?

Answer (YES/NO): NO